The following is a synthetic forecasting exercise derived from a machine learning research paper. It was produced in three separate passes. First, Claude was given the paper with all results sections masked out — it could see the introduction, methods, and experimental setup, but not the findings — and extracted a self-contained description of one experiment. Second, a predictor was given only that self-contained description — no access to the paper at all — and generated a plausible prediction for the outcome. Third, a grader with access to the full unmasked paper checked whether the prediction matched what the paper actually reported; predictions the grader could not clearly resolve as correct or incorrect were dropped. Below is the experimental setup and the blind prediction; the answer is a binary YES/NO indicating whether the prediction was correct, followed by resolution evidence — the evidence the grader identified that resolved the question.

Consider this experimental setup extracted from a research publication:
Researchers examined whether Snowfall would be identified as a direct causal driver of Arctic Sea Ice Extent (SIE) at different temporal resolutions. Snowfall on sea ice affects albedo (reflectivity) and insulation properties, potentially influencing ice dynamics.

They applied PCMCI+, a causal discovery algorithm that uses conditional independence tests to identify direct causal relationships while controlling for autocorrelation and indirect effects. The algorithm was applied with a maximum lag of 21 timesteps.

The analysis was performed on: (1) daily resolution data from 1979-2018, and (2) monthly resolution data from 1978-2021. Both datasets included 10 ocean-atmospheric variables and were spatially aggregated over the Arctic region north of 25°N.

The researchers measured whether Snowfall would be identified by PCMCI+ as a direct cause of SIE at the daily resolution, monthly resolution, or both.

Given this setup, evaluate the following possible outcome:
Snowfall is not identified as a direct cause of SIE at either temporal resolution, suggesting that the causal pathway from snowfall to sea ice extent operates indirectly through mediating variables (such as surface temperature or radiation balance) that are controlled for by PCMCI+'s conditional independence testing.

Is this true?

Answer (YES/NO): NO